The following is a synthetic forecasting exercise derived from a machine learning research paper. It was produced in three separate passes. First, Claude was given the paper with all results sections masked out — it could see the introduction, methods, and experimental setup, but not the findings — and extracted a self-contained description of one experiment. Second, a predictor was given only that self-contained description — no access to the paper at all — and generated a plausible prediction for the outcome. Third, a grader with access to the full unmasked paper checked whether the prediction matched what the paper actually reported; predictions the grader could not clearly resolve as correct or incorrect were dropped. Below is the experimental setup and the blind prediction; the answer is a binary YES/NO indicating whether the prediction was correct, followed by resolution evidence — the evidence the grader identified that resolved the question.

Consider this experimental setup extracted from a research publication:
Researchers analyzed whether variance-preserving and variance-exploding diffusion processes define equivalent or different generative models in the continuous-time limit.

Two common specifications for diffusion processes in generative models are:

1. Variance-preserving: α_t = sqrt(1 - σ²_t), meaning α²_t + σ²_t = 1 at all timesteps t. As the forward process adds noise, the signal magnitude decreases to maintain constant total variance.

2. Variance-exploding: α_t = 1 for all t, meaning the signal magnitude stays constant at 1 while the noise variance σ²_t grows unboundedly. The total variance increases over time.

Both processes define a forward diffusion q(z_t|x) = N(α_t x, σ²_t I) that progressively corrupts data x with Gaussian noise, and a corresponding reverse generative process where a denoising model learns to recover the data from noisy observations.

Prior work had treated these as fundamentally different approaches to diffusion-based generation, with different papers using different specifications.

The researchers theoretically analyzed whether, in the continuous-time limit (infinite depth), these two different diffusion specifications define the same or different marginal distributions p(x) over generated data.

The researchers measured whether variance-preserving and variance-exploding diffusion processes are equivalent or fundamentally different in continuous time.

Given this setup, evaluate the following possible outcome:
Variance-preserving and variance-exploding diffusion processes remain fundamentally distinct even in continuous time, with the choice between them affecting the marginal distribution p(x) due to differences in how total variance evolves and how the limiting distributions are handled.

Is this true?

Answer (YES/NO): NO